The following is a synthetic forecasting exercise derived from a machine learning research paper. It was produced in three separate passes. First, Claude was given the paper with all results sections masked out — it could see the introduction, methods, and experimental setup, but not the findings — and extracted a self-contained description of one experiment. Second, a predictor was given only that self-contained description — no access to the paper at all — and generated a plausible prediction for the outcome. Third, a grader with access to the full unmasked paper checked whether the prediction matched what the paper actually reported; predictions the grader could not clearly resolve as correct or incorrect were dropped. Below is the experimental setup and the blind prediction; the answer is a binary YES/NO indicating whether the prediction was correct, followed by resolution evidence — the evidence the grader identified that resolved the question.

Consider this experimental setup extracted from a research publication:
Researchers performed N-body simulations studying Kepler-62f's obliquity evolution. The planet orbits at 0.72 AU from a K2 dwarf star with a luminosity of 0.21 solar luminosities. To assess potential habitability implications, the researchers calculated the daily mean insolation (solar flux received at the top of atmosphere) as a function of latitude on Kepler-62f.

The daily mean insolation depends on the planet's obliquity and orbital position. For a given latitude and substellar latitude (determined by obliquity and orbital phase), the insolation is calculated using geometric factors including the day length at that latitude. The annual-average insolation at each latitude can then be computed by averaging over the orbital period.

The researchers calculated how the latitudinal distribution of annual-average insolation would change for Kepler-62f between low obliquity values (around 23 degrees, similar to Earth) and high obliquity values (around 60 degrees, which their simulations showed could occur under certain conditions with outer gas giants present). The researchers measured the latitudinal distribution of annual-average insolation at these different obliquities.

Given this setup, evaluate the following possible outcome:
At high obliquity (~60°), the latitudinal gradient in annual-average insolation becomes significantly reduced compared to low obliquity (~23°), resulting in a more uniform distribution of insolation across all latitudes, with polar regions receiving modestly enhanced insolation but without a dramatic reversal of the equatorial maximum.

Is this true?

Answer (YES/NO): NO